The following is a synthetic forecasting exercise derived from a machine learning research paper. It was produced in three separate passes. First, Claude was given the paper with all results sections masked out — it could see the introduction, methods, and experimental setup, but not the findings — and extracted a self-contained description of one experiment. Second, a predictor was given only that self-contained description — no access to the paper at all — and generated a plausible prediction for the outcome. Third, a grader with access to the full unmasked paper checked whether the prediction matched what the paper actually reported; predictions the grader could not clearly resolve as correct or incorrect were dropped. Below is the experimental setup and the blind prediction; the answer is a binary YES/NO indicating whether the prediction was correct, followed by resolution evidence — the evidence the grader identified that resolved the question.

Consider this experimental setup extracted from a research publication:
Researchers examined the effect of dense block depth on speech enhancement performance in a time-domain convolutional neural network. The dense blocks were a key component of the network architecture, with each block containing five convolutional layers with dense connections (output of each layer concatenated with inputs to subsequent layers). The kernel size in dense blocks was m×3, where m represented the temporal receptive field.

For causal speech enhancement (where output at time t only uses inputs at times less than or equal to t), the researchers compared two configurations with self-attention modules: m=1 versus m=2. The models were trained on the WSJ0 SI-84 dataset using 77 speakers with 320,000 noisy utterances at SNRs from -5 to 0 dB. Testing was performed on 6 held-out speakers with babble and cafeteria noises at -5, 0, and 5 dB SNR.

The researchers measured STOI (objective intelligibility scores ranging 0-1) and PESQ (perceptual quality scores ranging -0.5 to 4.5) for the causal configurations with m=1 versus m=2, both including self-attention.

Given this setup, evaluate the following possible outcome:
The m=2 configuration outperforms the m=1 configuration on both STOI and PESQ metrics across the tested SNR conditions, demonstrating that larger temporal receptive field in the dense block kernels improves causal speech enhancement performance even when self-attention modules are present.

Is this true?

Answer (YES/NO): YES